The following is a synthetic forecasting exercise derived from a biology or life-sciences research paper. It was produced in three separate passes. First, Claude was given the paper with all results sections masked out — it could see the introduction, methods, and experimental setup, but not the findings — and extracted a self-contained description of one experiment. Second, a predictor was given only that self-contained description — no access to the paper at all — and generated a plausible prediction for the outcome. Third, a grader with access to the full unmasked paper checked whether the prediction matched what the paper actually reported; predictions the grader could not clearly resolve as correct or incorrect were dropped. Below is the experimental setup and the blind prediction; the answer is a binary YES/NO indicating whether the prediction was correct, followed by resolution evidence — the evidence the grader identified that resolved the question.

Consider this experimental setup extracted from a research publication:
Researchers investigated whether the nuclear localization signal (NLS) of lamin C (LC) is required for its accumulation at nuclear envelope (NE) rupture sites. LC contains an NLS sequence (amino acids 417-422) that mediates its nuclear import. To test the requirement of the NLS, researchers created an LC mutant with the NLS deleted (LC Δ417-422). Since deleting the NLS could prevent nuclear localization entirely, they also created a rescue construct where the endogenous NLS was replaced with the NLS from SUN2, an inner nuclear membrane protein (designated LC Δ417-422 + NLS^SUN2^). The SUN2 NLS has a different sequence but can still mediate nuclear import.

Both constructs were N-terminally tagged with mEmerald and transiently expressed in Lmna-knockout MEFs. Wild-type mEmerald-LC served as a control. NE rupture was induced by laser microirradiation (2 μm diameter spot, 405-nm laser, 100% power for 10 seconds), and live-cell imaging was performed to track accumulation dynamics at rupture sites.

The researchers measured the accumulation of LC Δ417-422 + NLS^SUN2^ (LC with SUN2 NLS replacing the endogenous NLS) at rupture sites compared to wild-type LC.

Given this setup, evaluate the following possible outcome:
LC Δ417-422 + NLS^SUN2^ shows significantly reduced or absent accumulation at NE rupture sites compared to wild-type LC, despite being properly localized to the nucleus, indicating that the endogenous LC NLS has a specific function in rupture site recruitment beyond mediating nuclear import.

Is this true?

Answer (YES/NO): NO